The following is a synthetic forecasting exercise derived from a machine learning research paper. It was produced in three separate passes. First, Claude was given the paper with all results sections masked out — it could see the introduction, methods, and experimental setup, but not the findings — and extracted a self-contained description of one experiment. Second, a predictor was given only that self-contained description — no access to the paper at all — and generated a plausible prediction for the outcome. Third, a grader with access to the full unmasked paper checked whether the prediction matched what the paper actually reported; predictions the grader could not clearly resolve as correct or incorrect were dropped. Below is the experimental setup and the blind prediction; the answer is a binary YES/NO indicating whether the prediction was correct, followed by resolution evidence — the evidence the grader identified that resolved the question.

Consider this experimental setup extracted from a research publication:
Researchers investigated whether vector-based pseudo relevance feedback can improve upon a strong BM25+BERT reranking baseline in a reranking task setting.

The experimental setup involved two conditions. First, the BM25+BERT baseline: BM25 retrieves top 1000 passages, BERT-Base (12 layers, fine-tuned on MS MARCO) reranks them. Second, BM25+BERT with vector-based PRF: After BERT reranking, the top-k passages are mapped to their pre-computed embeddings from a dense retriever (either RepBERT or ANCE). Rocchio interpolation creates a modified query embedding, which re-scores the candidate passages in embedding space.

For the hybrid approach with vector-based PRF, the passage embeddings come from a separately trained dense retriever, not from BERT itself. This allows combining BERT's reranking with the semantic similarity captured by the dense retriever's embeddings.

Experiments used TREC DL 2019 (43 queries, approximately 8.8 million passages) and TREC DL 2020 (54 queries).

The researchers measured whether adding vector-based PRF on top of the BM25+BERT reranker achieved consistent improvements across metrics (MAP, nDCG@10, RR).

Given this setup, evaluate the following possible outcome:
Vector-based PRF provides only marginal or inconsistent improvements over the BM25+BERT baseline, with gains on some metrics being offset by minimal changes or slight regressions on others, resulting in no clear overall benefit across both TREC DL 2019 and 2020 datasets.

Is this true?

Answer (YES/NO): NO